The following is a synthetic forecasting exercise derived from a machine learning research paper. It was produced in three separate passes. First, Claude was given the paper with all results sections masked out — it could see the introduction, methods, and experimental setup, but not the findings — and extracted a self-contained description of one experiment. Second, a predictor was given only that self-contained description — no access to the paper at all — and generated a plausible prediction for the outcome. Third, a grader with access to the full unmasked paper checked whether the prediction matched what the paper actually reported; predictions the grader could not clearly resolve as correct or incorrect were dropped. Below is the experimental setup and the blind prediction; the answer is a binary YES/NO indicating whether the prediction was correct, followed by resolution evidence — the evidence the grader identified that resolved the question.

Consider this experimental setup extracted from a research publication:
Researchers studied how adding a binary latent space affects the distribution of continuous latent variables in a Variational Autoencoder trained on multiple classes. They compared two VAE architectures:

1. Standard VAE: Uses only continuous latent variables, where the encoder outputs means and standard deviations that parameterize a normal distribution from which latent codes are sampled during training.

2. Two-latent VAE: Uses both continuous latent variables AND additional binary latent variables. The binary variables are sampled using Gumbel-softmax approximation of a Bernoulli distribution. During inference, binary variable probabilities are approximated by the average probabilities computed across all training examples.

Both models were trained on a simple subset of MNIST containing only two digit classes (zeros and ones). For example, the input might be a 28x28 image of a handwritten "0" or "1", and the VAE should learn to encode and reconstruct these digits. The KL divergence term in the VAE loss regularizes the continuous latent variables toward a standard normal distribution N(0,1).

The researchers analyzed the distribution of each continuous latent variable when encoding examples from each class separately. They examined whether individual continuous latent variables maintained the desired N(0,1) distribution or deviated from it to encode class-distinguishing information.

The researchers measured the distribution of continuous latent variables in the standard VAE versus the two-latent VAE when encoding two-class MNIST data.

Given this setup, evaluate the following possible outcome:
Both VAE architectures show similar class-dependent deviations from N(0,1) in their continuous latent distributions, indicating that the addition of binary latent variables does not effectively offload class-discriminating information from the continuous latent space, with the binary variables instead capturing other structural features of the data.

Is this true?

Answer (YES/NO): NO